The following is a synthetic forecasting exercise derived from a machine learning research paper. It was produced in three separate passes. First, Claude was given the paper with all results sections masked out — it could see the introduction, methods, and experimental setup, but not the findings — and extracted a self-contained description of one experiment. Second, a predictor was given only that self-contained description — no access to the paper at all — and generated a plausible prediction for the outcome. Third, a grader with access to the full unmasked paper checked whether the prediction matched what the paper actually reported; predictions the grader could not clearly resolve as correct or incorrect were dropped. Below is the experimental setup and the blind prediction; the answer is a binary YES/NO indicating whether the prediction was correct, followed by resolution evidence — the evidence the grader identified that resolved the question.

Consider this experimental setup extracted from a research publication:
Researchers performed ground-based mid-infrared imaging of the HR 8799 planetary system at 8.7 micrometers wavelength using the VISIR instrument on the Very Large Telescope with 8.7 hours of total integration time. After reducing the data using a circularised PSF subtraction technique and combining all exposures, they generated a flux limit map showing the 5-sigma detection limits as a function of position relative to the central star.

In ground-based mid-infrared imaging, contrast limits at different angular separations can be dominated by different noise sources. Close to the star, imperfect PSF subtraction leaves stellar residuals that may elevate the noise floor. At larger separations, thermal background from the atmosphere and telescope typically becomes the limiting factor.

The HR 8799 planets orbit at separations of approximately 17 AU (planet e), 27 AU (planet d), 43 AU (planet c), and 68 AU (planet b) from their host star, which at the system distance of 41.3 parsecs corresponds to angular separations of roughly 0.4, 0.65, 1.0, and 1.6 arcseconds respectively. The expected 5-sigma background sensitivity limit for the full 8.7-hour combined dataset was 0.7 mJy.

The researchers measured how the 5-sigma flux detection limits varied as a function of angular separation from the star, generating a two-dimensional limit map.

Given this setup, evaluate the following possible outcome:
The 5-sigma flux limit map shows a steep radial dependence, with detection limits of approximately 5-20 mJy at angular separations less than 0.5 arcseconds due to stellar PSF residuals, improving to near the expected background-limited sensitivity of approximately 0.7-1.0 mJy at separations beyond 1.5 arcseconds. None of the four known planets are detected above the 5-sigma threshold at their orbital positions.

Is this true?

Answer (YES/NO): NO